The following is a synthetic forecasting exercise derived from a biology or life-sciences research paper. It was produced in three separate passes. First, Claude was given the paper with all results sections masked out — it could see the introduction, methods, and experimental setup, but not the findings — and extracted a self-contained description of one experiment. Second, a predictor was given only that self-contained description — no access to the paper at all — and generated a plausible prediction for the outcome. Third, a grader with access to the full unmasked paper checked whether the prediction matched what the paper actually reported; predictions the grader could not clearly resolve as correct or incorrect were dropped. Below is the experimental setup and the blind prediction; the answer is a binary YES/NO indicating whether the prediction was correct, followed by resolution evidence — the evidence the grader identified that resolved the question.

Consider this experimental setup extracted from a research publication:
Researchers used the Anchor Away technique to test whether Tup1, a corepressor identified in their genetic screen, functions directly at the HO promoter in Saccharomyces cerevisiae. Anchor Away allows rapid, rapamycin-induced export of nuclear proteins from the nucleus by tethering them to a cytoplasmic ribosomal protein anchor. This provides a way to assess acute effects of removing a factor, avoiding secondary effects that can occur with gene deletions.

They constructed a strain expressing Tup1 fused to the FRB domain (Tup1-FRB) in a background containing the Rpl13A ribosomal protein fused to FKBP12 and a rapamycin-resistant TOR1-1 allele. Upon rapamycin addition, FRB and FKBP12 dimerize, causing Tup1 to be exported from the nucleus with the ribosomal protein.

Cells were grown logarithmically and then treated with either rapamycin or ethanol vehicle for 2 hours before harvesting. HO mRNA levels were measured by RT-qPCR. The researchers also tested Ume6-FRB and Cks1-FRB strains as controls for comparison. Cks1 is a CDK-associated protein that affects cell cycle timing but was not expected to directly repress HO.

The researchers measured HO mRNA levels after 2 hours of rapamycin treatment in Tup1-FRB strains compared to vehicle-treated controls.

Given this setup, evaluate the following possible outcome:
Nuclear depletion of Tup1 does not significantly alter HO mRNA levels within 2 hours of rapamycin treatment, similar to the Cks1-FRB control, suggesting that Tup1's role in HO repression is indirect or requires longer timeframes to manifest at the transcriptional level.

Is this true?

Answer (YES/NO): NO